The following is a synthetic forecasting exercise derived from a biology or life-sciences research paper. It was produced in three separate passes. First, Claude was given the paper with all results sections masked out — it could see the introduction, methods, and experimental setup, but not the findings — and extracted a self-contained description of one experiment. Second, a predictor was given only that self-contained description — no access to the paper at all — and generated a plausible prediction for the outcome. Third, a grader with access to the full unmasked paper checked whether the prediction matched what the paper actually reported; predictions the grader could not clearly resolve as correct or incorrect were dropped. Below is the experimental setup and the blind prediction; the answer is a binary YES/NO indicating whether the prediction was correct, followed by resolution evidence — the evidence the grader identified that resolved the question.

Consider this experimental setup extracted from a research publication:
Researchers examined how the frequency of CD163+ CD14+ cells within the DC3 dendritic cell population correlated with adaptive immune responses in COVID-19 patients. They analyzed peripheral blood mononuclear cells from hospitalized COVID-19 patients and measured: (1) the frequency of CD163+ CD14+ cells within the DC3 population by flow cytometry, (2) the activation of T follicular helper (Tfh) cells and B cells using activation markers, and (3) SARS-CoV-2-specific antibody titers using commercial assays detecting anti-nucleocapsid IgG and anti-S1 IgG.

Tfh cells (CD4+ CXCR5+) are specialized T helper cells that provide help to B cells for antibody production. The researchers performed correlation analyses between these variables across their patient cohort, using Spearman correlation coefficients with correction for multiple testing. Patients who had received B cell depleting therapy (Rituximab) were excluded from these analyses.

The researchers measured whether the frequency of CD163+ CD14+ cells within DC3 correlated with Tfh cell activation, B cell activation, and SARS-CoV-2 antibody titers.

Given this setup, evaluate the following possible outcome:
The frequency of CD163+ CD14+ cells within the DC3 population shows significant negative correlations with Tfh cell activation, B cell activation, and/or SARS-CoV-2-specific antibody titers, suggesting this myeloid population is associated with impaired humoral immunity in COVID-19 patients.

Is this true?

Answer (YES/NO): NO